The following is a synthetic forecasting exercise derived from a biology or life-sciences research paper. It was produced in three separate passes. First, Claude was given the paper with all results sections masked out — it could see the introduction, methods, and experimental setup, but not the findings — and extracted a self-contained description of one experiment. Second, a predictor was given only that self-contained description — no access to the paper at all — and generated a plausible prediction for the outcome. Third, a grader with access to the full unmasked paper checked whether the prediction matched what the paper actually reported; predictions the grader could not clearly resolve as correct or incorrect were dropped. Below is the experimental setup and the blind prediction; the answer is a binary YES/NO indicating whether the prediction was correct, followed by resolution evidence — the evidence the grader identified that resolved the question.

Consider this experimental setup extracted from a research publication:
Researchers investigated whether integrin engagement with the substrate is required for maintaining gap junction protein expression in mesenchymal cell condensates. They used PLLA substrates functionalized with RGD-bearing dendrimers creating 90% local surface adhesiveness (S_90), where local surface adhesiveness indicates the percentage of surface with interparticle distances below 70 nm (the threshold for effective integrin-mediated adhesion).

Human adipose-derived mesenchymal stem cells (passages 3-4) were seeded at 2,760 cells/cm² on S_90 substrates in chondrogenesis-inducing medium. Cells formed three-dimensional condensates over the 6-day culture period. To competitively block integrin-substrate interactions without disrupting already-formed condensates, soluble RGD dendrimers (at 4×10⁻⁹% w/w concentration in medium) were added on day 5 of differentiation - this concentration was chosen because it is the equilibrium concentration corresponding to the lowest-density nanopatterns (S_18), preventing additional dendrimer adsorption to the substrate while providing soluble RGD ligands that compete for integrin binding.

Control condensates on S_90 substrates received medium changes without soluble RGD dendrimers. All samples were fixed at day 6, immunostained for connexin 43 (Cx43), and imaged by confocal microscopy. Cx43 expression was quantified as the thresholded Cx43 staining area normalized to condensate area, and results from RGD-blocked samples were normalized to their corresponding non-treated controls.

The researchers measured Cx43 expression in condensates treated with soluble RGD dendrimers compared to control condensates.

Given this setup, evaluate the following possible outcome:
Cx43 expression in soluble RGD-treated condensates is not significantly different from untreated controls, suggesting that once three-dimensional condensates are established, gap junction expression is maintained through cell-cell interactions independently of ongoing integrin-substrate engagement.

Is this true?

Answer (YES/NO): NO